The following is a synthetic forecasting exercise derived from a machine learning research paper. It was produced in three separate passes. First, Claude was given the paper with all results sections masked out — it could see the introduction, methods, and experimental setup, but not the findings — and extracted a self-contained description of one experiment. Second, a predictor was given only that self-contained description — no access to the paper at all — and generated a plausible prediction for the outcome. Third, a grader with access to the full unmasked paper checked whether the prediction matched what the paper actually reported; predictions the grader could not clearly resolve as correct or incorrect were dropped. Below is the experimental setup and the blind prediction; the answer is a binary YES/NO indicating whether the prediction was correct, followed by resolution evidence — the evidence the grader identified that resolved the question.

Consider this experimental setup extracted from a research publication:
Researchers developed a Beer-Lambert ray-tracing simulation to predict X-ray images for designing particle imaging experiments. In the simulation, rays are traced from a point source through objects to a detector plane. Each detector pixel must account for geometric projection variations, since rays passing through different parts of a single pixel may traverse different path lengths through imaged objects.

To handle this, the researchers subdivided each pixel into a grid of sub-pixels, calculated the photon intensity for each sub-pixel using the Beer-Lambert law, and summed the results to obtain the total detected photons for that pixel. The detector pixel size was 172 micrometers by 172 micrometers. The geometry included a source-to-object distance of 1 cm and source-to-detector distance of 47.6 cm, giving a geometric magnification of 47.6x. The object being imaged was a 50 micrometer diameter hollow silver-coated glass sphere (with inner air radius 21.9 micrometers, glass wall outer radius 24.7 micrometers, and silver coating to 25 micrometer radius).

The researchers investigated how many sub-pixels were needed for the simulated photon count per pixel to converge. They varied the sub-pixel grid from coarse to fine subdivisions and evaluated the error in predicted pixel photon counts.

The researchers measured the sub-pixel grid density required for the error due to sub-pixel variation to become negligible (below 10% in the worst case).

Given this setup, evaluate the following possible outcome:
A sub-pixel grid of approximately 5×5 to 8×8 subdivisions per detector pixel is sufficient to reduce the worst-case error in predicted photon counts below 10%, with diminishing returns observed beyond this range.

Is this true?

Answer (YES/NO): NO